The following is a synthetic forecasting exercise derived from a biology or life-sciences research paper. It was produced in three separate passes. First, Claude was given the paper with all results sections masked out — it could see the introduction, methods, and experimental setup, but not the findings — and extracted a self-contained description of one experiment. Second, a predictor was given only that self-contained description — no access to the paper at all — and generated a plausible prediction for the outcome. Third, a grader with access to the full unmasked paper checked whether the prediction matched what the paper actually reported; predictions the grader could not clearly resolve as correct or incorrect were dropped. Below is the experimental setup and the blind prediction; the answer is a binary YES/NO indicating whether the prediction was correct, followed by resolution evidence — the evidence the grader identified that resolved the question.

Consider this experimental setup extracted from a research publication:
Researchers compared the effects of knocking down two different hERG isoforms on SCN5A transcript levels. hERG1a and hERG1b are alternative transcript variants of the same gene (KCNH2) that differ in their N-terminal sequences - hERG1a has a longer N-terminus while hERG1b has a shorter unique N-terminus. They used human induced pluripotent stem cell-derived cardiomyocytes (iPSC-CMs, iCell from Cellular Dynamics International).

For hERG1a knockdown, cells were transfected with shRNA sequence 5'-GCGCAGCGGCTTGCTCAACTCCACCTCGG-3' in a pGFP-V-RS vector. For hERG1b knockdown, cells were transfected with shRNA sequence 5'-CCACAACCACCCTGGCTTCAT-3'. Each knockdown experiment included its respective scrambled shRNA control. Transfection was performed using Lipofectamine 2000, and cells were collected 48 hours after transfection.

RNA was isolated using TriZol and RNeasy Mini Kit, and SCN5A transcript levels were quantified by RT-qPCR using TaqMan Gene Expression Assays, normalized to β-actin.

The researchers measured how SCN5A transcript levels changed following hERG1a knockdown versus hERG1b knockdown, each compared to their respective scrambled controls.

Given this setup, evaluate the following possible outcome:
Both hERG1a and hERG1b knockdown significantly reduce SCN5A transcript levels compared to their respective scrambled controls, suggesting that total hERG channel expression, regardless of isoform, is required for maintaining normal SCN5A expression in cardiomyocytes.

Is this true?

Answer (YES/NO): YES